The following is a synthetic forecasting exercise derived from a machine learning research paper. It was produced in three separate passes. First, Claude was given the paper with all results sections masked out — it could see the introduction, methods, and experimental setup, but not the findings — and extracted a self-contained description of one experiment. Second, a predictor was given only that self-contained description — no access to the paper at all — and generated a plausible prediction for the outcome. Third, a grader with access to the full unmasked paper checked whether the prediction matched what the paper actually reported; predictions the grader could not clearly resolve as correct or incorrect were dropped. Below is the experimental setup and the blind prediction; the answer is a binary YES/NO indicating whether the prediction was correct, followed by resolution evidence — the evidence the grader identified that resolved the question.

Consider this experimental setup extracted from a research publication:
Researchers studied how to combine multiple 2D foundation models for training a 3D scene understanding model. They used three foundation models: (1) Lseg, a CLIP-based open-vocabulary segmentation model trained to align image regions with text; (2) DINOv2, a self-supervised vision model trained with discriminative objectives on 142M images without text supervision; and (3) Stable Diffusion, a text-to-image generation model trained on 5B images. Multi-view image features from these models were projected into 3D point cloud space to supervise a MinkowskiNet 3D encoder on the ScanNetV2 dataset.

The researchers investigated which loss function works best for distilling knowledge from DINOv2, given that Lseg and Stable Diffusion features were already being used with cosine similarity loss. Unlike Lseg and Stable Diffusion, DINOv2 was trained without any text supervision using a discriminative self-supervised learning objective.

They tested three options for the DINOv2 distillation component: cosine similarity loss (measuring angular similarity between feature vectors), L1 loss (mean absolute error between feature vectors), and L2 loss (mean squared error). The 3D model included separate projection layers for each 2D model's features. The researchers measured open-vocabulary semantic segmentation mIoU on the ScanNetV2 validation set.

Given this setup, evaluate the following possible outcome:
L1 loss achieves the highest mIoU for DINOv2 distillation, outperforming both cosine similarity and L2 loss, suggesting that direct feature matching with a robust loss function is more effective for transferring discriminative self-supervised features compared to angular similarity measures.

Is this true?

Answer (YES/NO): YES